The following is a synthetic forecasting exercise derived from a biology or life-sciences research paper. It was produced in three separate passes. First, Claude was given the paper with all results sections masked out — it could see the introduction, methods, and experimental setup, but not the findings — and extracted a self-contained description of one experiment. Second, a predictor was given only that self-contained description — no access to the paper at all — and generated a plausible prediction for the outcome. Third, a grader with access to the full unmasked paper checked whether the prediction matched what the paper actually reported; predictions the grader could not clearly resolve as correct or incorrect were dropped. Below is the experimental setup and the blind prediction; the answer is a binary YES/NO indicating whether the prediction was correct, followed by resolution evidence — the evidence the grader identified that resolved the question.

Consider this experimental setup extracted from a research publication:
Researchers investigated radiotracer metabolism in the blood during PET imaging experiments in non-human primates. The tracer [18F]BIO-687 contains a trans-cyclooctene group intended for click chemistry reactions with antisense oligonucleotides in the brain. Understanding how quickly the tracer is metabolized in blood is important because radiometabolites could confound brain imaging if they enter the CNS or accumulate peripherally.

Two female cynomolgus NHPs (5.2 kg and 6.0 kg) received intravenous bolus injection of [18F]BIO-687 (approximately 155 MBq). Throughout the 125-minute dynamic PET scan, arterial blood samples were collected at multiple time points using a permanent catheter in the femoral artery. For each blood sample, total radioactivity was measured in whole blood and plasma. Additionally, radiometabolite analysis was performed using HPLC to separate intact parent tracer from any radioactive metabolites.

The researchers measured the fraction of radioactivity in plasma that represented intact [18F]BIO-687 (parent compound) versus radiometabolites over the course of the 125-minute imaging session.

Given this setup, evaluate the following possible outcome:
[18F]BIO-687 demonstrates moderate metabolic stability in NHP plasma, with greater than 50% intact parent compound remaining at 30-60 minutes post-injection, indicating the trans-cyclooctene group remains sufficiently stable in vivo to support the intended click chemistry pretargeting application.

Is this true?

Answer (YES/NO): NO